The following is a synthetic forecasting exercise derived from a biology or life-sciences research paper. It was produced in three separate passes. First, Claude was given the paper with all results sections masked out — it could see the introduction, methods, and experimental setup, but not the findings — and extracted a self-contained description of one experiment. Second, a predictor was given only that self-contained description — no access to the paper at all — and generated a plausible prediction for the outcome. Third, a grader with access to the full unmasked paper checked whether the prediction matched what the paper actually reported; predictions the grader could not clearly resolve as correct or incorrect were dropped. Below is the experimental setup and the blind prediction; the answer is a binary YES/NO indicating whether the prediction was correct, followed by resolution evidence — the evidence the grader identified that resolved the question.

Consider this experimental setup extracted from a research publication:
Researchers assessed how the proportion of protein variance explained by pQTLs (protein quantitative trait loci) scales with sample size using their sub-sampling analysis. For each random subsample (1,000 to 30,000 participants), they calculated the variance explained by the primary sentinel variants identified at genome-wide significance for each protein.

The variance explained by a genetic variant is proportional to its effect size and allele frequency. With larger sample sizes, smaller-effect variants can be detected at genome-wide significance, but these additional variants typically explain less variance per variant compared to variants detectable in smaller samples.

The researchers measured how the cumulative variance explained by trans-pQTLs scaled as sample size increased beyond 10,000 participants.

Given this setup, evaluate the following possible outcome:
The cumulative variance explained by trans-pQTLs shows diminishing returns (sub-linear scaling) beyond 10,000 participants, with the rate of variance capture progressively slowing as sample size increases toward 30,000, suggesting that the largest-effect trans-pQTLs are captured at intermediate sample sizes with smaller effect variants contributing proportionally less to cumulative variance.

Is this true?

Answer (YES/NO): YES